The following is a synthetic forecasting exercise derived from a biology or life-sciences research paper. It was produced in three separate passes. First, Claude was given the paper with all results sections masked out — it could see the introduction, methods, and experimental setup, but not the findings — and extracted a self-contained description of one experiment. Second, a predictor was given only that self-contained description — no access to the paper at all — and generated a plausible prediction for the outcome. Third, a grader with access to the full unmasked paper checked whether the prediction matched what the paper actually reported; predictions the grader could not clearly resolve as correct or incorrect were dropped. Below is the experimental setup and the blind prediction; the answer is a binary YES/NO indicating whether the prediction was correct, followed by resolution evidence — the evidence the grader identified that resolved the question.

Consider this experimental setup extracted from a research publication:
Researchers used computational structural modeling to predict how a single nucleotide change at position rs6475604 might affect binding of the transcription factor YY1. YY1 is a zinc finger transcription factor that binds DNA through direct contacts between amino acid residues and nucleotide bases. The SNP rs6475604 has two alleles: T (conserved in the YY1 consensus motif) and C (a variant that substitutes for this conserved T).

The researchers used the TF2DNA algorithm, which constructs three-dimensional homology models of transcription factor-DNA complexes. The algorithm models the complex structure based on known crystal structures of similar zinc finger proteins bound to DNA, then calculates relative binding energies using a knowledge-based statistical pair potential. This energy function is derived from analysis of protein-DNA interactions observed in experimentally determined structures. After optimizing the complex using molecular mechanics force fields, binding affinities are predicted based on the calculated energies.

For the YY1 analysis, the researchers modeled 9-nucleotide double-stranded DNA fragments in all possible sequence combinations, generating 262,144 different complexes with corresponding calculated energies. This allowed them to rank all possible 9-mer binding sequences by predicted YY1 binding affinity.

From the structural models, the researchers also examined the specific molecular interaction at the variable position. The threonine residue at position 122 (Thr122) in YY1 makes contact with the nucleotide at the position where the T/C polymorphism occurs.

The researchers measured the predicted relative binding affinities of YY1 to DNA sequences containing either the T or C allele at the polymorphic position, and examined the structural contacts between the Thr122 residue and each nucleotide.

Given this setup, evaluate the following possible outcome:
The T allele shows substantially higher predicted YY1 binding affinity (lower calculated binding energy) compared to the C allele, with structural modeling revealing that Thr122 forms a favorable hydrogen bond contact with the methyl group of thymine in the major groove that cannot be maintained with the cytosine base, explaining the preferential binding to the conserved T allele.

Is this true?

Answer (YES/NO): NO